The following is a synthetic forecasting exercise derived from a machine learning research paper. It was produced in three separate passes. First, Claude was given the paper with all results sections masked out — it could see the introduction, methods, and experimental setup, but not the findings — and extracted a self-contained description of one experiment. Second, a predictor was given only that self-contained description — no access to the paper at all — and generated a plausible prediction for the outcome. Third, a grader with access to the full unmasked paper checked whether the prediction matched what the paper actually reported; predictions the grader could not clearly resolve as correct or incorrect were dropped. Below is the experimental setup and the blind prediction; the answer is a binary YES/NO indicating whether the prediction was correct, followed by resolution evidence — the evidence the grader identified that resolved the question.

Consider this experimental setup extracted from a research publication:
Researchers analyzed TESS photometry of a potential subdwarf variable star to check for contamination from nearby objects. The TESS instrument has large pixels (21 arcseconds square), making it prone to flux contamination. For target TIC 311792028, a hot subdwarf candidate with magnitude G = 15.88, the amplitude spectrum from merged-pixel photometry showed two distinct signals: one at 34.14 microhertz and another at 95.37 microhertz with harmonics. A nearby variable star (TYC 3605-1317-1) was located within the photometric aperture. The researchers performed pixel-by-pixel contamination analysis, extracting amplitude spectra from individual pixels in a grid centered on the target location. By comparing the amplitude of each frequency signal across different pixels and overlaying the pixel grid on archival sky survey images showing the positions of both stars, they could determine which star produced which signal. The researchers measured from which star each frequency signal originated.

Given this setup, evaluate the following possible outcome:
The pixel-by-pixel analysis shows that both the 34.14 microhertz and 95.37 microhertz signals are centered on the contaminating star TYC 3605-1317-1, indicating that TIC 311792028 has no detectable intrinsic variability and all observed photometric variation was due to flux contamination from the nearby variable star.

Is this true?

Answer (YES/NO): NO